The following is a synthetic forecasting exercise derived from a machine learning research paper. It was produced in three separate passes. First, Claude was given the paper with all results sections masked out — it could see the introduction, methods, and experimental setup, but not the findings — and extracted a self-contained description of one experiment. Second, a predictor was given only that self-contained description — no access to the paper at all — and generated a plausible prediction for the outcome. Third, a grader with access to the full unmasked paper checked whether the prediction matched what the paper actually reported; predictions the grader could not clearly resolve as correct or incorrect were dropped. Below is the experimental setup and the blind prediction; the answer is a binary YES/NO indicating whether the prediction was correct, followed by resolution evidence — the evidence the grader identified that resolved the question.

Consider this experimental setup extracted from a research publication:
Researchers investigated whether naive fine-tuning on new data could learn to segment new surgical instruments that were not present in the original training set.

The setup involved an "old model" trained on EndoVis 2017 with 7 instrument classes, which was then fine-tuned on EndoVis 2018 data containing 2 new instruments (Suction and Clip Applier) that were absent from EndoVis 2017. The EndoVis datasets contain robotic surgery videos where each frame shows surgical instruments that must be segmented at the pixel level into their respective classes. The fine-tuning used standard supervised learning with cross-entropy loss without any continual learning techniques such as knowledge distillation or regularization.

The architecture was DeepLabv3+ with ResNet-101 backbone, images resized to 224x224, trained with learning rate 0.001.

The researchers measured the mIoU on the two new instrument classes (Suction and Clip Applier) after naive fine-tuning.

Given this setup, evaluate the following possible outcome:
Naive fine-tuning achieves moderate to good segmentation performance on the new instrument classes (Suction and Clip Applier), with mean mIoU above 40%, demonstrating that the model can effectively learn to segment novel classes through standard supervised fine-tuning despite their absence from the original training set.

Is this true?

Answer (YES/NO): NO